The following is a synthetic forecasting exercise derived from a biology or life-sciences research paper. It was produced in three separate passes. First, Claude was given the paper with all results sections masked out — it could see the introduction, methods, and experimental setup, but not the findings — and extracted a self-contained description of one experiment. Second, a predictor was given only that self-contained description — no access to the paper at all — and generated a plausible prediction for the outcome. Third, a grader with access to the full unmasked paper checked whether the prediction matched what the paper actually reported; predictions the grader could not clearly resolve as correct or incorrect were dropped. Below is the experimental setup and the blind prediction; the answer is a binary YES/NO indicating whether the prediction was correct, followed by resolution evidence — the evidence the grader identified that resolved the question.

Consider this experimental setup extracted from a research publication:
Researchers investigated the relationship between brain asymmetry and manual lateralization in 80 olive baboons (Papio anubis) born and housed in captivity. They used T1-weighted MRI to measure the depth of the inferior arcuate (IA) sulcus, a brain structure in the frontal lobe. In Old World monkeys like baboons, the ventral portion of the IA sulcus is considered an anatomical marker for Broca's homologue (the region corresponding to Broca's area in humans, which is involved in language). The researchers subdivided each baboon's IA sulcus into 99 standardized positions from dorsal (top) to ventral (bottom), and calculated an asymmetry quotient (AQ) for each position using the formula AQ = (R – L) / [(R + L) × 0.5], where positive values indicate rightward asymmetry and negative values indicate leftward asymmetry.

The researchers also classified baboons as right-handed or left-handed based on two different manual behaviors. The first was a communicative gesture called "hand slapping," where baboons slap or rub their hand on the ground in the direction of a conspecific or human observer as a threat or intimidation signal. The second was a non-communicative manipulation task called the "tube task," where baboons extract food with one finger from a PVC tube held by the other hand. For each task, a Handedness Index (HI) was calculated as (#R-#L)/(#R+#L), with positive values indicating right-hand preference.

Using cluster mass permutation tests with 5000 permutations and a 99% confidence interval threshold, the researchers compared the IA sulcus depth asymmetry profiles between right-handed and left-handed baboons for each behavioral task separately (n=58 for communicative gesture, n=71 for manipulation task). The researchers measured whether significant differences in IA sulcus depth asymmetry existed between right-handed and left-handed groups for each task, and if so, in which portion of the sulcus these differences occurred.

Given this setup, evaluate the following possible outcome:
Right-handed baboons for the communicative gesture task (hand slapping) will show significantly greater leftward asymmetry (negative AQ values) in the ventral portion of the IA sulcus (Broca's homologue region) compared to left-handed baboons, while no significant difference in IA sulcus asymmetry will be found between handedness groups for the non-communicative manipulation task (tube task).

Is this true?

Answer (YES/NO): YES